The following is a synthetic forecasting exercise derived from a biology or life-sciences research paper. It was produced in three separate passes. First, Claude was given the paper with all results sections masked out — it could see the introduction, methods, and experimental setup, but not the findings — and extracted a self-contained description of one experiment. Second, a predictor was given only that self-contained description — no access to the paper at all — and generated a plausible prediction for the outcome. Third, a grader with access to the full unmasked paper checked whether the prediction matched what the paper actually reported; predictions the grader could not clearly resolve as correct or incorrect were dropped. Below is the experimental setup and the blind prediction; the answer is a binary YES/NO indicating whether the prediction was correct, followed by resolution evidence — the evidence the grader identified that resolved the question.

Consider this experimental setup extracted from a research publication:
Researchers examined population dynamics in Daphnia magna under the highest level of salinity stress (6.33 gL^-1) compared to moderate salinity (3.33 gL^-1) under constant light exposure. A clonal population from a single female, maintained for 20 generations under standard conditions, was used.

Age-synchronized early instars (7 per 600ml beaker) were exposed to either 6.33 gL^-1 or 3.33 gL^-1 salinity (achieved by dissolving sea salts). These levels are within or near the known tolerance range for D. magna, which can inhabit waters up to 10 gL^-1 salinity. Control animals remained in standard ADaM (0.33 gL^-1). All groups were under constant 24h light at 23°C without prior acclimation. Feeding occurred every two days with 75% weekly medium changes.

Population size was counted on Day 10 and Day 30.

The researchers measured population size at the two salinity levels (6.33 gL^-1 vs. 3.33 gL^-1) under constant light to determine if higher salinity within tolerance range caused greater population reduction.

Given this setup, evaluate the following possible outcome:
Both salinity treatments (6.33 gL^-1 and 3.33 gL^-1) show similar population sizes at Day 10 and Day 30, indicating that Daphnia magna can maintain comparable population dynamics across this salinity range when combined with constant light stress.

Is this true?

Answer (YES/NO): NO